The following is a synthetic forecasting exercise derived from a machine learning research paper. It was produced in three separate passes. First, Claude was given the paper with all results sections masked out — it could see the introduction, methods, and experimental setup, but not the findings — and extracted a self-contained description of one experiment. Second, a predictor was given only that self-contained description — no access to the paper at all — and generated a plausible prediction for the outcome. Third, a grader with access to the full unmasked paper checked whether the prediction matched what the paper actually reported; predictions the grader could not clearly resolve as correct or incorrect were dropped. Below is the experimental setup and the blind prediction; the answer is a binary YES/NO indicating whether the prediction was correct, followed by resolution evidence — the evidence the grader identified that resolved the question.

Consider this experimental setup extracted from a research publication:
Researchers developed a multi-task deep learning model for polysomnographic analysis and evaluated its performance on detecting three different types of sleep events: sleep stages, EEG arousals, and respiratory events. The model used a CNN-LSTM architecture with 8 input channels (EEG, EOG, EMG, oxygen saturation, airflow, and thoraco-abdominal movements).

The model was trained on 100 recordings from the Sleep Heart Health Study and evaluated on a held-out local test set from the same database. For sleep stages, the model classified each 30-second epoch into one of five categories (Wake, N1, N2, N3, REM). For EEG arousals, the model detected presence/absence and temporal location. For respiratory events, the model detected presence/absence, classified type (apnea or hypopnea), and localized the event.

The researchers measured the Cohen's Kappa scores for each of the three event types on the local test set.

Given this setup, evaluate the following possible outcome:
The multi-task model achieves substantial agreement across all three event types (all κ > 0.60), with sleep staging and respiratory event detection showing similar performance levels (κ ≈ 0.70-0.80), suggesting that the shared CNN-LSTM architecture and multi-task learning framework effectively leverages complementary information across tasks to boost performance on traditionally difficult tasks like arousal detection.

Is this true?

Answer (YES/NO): NO